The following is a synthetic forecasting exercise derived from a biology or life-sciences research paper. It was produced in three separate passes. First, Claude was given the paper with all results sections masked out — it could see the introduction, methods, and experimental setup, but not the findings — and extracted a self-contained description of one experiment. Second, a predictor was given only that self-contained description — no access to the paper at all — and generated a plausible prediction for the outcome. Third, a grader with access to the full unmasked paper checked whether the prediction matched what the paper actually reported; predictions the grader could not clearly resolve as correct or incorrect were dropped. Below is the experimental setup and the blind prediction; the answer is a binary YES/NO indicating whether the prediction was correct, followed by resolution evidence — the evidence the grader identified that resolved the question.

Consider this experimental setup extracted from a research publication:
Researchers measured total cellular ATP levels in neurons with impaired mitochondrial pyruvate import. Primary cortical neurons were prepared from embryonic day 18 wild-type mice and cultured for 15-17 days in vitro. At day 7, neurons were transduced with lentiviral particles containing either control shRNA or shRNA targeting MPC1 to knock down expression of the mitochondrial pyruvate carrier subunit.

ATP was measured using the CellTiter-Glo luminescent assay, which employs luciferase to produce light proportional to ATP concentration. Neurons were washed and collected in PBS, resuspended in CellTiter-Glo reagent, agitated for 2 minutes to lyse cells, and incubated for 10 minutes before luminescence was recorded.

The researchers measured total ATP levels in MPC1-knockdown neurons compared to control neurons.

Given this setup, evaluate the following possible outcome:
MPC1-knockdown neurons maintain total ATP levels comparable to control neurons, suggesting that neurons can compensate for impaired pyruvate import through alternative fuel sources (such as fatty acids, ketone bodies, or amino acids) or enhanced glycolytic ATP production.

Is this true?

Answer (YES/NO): NO